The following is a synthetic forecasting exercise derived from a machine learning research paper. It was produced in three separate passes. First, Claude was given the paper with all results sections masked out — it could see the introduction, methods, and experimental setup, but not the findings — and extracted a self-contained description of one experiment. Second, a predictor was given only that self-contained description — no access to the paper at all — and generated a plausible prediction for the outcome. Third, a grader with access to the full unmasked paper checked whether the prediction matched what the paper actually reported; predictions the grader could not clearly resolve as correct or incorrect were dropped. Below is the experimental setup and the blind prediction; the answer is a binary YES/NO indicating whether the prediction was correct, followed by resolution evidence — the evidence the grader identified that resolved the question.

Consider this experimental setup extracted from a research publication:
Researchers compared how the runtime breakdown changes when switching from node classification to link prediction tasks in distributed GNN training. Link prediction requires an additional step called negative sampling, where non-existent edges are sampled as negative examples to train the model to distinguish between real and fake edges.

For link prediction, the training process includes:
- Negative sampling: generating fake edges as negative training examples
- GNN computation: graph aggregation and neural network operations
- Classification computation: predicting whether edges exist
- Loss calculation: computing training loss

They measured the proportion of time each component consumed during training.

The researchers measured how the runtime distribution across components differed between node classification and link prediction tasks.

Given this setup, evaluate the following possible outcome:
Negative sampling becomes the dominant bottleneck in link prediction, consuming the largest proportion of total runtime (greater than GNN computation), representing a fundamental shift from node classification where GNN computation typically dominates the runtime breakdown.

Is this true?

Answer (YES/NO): NO